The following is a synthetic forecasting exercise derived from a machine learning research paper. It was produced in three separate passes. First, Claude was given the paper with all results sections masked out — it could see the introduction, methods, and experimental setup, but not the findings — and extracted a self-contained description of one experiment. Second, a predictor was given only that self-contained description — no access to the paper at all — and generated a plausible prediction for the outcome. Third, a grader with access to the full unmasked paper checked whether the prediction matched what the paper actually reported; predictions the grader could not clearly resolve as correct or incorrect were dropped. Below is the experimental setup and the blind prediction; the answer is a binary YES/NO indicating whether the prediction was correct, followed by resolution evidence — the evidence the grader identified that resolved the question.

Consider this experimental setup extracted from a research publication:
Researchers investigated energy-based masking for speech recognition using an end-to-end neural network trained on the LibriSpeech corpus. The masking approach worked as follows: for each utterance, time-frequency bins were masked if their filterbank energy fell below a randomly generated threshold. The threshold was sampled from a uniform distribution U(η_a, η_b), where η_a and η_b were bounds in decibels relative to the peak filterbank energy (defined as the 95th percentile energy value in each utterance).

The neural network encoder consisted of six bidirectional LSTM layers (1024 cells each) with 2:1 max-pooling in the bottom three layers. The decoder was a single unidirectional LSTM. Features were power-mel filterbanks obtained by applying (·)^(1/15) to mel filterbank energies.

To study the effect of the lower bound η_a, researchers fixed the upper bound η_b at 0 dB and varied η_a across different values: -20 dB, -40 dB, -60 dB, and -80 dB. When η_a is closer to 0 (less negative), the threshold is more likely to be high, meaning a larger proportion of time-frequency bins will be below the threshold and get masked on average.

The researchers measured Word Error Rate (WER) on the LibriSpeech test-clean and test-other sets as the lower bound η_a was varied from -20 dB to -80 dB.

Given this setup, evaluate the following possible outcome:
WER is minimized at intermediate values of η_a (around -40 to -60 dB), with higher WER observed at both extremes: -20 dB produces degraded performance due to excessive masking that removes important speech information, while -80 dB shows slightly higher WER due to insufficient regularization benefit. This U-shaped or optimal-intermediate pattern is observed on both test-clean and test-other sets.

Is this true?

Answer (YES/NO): NO